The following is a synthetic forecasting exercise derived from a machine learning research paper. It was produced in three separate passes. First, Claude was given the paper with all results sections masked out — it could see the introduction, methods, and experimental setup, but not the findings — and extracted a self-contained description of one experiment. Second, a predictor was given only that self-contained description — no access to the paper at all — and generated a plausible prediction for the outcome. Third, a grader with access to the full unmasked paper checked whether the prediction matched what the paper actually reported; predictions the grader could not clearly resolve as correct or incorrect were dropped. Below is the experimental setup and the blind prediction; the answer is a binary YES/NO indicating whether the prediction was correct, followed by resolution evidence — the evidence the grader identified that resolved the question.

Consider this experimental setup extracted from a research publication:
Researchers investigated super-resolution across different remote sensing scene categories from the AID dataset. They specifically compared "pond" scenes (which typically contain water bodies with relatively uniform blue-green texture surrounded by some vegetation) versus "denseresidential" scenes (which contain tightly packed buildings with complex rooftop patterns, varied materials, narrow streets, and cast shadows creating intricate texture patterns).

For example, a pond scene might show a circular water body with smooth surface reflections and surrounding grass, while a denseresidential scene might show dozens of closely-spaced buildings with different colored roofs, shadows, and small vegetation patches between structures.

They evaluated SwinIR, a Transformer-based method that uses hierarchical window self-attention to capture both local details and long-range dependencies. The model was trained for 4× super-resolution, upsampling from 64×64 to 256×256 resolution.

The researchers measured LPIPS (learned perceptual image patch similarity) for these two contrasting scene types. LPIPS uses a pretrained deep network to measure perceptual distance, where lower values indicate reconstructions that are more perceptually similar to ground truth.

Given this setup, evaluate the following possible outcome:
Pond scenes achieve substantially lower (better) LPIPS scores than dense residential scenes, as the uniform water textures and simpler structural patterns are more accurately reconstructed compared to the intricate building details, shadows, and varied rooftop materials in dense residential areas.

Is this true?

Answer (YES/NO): YES